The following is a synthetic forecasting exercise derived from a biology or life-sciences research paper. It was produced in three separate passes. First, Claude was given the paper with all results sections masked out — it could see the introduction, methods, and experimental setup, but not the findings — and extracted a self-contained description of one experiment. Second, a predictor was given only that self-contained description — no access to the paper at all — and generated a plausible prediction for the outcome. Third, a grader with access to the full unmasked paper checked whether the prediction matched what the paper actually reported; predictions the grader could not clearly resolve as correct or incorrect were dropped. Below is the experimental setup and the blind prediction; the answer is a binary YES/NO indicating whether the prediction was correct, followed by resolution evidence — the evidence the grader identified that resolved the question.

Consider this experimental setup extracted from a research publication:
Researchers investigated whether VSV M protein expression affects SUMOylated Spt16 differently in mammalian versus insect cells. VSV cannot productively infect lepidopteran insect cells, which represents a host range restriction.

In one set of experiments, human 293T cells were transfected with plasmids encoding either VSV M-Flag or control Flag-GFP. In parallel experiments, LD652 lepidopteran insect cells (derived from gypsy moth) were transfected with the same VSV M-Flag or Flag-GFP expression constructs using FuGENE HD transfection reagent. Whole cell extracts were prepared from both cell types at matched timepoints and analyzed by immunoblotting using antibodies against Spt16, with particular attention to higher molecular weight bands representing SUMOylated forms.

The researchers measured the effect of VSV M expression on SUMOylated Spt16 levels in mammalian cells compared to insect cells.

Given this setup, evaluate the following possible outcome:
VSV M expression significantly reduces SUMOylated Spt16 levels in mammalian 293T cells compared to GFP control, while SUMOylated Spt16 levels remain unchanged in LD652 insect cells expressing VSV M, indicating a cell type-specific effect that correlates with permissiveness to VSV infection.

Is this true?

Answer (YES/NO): YES